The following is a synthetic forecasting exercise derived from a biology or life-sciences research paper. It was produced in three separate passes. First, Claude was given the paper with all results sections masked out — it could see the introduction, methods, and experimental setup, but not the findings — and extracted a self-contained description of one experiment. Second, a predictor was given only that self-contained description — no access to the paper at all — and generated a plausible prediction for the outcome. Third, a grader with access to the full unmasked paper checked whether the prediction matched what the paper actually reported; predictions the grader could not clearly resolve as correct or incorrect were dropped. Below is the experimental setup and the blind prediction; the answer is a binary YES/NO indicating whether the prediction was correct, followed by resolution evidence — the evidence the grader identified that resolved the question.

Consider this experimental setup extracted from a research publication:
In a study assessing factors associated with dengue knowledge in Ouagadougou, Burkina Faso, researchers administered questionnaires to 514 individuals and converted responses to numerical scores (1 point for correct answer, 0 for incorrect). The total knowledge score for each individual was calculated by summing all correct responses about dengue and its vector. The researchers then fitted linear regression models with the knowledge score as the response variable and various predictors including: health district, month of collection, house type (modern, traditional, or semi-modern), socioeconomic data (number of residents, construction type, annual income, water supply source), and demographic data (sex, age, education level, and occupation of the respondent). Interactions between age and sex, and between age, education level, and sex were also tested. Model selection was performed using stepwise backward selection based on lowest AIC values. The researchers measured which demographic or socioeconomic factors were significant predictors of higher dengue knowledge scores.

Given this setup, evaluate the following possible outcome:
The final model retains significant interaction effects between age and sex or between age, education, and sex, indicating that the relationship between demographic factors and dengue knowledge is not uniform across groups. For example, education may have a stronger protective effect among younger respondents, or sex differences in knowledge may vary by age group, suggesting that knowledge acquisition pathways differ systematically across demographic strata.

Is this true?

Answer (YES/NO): NO